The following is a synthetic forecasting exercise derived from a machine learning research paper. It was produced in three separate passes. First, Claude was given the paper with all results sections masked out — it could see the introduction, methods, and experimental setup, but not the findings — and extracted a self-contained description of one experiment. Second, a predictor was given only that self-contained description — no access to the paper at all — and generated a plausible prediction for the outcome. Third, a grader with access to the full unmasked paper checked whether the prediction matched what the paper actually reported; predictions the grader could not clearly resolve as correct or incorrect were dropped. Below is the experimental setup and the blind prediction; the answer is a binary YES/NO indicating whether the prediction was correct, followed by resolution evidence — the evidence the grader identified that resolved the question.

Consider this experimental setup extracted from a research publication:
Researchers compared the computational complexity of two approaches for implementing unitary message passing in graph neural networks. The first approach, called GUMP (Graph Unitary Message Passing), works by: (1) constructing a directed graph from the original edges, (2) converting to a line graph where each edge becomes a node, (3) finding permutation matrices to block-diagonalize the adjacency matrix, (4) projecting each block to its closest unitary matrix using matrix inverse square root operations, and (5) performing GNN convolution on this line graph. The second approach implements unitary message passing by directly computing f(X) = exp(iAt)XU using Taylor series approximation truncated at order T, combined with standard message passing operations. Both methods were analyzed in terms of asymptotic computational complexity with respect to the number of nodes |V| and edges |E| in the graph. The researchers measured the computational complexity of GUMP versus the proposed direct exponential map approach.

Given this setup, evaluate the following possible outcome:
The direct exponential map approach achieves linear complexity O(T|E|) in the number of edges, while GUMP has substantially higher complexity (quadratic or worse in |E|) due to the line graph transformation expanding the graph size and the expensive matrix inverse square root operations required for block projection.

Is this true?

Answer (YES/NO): NO